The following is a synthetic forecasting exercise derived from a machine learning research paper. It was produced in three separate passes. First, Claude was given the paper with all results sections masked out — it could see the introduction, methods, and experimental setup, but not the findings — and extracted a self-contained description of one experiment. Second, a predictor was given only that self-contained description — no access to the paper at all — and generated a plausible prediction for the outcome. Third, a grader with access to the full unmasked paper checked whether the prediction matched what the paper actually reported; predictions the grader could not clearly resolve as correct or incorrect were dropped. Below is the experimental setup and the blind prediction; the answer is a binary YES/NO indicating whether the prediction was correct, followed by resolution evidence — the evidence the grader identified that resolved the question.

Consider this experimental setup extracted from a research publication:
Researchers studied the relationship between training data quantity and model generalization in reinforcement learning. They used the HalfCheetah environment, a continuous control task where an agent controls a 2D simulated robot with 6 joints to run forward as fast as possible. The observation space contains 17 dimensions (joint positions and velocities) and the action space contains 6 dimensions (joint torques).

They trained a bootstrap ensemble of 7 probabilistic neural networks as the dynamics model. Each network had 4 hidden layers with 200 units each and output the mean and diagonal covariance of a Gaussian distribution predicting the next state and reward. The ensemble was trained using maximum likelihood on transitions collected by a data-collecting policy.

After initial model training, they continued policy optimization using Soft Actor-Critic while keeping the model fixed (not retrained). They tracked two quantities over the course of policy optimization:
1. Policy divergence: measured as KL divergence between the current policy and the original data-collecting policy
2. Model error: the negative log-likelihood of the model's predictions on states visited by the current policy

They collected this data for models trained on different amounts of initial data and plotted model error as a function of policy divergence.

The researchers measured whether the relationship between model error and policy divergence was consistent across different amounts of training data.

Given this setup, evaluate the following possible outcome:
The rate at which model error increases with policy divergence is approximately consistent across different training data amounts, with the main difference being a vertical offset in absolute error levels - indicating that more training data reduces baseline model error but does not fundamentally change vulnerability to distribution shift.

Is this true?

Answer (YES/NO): NO